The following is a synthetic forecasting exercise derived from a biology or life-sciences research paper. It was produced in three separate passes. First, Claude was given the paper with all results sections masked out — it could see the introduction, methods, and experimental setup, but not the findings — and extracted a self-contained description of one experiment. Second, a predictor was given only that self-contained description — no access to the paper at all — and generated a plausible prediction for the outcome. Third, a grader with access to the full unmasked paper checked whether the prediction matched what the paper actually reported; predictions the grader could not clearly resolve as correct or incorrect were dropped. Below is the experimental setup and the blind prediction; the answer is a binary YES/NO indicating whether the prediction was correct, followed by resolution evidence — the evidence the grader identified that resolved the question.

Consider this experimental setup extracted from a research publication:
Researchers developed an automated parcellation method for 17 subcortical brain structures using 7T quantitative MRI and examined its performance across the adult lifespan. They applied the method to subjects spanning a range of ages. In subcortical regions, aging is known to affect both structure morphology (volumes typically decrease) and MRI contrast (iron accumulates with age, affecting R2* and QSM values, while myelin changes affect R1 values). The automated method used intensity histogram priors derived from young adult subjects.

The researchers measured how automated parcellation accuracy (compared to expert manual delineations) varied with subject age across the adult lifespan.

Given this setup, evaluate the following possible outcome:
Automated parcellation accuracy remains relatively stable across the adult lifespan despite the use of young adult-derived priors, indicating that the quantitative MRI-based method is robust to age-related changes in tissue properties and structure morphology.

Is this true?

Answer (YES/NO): NO